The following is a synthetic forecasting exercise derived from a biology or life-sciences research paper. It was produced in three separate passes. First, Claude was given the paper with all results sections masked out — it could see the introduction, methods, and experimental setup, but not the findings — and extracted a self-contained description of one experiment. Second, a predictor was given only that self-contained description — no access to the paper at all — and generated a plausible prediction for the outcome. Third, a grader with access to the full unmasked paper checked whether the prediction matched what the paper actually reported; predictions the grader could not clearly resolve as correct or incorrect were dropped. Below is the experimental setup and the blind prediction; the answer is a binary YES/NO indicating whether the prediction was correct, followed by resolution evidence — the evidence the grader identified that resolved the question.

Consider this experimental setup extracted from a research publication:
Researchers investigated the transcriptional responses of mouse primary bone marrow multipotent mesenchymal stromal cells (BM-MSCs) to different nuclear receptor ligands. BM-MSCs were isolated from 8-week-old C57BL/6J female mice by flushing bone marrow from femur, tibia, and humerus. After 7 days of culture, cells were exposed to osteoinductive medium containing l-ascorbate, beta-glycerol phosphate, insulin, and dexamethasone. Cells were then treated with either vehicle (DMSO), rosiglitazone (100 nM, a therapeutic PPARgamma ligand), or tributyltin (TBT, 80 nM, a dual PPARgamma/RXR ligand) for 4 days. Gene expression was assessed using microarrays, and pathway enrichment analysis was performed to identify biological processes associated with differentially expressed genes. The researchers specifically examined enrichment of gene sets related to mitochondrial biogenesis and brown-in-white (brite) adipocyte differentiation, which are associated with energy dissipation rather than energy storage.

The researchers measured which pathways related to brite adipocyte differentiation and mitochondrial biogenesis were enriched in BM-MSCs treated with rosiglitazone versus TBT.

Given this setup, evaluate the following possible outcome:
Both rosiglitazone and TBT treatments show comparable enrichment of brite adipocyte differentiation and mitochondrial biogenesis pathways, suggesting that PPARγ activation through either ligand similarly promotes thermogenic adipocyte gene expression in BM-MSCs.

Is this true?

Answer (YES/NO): NO